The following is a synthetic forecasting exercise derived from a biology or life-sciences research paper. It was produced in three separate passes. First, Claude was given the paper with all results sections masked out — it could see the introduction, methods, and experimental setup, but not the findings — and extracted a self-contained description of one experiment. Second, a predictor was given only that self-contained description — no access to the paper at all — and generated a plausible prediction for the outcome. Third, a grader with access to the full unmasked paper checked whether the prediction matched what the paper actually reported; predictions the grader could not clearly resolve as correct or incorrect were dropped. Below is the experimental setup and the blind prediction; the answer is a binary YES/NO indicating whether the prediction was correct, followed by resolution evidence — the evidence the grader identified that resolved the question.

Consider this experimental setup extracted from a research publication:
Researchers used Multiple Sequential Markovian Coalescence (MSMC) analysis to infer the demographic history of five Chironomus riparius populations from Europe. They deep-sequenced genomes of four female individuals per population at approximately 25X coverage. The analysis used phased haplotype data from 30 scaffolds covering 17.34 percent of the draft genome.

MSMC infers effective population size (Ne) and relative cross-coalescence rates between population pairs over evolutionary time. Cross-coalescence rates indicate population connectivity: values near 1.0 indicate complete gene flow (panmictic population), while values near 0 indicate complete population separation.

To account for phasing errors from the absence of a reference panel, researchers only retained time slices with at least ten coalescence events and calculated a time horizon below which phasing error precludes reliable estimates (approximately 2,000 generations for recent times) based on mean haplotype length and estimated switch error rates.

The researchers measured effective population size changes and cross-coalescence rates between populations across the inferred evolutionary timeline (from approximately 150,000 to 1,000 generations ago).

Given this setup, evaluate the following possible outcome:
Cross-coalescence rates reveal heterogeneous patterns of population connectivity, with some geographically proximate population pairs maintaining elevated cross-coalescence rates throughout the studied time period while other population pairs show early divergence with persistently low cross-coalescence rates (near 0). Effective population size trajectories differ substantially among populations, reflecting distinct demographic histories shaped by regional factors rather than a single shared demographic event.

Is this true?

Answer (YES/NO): NO